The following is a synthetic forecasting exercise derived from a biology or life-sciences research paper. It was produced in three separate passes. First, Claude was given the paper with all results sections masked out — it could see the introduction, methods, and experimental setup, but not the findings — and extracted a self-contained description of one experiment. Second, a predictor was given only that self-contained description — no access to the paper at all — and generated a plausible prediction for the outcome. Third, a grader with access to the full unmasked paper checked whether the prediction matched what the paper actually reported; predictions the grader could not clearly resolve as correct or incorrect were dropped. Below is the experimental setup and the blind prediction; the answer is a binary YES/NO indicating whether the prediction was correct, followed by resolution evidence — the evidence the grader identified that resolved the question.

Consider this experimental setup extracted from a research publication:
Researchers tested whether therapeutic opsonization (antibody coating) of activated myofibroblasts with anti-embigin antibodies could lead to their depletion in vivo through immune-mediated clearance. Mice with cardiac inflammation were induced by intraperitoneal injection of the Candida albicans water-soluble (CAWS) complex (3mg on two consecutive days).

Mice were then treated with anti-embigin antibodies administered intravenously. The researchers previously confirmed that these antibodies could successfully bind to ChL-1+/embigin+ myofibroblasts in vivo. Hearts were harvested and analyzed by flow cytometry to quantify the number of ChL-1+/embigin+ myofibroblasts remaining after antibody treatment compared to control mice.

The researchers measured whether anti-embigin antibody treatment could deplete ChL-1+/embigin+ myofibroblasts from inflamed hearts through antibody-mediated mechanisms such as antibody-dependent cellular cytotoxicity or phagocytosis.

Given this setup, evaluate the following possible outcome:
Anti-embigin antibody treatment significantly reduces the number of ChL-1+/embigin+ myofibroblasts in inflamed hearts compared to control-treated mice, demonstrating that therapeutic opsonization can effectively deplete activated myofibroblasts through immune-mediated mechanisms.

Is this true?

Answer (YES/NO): NO